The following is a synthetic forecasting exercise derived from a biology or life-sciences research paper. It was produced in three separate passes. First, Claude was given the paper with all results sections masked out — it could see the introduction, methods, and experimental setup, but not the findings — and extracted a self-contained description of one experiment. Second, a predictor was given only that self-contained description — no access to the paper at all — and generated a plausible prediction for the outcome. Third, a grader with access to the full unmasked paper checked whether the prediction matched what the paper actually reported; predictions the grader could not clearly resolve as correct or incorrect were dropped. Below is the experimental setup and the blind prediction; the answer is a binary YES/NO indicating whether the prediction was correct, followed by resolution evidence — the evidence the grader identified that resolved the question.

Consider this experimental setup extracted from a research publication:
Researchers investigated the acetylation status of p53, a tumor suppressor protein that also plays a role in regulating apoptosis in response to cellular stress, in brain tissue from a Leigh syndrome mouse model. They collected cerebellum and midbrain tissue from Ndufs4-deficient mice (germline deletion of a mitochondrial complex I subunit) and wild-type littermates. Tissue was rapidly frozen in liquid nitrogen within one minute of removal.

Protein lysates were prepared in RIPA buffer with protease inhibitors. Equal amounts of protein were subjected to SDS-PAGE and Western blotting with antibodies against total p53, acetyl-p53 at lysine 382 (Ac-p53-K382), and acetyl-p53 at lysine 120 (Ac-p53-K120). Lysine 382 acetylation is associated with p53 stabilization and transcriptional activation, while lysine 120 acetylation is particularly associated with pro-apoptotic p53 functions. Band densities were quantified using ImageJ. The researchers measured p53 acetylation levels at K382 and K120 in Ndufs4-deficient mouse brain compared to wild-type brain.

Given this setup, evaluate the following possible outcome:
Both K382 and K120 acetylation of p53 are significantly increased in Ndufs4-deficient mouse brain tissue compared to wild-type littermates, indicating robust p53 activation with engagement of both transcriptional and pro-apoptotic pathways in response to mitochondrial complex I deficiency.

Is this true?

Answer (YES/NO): YES